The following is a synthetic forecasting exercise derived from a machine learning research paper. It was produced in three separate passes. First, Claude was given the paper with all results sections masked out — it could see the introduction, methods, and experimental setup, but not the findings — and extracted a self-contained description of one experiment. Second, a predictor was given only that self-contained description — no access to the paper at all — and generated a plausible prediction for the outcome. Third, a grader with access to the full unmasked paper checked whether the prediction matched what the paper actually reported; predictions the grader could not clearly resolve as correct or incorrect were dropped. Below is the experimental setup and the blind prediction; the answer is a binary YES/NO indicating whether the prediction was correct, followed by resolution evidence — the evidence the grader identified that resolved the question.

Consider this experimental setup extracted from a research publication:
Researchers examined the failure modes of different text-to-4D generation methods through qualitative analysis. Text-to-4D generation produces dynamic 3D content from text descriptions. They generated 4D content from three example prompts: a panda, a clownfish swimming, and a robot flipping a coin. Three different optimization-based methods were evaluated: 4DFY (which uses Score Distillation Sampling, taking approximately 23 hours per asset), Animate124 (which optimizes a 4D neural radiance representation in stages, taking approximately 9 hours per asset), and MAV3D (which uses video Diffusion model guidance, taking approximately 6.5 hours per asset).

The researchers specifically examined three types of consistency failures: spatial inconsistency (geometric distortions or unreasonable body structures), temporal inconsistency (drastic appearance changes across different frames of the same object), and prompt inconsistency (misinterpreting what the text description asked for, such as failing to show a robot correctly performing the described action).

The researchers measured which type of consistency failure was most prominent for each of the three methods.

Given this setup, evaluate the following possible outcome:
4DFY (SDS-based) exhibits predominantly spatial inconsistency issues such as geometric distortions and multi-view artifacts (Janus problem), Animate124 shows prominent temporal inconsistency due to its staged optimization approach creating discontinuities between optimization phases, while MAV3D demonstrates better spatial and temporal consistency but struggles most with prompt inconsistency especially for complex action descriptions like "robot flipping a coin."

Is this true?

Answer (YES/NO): YES